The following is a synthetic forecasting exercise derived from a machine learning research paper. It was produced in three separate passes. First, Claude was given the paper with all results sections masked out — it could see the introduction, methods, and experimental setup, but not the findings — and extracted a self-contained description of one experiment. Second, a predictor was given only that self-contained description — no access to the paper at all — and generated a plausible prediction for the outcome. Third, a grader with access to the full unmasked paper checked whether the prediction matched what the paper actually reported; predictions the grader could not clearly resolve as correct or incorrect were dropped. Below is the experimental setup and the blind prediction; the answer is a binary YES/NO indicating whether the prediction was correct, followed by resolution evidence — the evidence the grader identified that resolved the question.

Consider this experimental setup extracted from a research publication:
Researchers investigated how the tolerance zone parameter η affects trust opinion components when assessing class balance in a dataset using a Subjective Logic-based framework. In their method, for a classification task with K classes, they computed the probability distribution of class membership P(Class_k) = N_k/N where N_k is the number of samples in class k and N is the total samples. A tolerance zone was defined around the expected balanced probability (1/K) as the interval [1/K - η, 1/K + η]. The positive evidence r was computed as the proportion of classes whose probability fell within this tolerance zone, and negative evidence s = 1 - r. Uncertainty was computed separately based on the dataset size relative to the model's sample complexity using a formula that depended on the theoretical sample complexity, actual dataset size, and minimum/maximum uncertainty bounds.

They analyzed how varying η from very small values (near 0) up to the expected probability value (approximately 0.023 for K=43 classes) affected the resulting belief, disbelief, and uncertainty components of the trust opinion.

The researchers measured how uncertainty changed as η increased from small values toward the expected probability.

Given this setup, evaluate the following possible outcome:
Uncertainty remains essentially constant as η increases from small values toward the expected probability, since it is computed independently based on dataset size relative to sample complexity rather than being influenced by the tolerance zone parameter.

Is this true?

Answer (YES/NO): YES